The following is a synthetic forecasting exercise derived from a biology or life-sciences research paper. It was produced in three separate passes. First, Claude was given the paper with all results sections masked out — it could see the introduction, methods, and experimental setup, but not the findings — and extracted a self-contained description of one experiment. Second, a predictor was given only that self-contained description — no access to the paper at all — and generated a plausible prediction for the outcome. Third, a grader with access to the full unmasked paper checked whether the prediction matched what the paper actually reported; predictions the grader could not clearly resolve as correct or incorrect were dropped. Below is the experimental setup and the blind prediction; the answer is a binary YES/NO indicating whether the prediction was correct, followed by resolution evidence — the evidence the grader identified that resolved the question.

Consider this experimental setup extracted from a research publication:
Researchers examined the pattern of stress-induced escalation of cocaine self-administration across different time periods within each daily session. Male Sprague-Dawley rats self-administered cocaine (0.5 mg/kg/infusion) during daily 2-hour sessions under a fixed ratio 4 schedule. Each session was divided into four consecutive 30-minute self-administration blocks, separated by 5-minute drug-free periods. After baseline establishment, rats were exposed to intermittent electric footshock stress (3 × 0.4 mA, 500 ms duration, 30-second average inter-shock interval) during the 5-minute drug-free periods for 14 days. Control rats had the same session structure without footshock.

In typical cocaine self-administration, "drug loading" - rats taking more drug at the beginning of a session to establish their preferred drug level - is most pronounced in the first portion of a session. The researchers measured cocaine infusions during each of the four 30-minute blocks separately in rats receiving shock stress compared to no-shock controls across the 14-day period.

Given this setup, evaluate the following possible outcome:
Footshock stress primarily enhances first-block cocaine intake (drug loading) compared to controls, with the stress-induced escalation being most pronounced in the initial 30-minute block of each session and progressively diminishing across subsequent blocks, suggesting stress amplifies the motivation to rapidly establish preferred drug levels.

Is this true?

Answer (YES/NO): NO